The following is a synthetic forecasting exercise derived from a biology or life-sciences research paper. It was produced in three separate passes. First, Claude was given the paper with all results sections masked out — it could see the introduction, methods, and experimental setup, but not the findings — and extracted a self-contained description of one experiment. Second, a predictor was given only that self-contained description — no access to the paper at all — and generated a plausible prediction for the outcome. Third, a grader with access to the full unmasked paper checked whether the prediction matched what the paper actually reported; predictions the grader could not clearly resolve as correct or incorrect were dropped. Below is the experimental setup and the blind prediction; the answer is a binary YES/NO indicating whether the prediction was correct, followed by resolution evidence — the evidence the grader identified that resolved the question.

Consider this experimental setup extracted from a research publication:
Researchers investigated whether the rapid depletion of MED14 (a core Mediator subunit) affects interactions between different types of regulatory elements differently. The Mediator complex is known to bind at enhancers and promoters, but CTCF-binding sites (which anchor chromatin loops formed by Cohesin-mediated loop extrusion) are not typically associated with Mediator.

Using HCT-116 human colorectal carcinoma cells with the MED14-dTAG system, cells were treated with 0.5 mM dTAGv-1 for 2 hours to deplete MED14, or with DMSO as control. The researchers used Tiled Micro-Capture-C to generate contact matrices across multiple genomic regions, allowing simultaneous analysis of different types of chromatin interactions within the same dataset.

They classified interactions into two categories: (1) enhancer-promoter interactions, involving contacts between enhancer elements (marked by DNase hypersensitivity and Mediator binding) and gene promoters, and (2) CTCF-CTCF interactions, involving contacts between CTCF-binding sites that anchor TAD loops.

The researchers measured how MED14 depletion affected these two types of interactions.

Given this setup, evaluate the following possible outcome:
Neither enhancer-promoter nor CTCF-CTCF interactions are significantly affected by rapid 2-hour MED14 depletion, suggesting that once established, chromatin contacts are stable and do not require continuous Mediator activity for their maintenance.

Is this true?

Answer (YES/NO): NO